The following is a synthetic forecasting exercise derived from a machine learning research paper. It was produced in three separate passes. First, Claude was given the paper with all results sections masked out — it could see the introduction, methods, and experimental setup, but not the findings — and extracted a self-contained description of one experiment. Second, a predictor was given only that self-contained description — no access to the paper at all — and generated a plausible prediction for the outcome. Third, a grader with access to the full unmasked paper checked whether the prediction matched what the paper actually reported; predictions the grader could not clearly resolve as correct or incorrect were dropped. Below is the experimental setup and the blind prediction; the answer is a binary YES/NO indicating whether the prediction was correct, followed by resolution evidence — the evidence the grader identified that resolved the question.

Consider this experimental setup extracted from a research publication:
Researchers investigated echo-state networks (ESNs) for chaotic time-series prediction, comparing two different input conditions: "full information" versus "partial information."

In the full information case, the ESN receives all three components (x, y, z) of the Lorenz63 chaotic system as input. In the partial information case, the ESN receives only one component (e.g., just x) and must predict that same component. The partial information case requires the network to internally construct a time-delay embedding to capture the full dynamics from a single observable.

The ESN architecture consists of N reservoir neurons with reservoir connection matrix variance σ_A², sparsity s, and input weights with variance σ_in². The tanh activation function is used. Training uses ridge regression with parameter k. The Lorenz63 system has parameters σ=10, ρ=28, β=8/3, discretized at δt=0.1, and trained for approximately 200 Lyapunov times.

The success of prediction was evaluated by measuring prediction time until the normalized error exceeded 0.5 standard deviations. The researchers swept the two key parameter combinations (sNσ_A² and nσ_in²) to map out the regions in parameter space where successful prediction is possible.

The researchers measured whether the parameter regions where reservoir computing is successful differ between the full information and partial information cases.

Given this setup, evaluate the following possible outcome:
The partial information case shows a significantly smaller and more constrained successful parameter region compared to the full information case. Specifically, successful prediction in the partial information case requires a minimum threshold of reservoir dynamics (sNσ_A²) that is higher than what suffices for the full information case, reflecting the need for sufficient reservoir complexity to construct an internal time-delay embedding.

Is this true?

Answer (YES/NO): YES